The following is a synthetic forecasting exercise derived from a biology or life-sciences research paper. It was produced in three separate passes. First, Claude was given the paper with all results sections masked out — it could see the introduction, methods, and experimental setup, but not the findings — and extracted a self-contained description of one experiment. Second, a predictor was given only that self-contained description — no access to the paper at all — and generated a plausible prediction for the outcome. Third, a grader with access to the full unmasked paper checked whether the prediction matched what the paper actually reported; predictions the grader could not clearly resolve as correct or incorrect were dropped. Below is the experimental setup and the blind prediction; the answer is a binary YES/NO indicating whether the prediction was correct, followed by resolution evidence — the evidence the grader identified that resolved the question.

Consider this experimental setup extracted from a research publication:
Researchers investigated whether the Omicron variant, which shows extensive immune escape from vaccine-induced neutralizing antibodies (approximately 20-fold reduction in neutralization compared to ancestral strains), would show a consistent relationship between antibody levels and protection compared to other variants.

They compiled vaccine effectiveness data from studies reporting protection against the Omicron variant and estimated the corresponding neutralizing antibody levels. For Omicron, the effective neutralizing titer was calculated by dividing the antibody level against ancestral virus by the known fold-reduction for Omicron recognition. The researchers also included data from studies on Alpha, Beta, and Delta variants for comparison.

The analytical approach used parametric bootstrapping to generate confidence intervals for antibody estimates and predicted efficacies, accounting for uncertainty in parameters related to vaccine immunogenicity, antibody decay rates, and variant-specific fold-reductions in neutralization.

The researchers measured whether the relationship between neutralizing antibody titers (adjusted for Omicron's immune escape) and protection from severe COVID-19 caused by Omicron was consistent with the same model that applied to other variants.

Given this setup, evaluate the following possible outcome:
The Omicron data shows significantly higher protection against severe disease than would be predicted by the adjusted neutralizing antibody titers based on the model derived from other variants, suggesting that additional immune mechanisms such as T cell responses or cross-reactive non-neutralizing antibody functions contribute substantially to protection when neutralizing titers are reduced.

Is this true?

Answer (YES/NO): NO